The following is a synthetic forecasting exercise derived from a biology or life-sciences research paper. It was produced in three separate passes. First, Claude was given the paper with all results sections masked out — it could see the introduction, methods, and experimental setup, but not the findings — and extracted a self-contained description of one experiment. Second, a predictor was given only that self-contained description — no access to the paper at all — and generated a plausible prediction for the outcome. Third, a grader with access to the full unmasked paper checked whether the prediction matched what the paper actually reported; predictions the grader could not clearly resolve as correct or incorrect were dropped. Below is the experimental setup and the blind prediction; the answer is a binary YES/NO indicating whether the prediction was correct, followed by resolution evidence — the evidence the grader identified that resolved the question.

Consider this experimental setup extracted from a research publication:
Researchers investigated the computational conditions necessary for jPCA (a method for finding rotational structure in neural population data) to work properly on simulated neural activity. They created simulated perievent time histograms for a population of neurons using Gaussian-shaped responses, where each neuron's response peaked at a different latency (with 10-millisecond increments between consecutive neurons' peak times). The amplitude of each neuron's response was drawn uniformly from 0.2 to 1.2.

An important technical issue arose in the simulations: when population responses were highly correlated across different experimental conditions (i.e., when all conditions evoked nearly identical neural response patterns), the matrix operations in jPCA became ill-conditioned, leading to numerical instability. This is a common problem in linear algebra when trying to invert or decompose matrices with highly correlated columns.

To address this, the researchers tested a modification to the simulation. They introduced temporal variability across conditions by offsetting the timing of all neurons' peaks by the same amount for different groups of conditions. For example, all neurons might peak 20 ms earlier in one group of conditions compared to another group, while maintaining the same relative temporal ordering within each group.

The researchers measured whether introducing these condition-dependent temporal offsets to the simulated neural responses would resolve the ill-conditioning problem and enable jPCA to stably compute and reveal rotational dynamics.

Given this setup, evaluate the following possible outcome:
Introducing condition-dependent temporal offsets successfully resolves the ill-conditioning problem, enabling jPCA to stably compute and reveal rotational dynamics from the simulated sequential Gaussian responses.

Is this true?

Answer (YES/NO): YES